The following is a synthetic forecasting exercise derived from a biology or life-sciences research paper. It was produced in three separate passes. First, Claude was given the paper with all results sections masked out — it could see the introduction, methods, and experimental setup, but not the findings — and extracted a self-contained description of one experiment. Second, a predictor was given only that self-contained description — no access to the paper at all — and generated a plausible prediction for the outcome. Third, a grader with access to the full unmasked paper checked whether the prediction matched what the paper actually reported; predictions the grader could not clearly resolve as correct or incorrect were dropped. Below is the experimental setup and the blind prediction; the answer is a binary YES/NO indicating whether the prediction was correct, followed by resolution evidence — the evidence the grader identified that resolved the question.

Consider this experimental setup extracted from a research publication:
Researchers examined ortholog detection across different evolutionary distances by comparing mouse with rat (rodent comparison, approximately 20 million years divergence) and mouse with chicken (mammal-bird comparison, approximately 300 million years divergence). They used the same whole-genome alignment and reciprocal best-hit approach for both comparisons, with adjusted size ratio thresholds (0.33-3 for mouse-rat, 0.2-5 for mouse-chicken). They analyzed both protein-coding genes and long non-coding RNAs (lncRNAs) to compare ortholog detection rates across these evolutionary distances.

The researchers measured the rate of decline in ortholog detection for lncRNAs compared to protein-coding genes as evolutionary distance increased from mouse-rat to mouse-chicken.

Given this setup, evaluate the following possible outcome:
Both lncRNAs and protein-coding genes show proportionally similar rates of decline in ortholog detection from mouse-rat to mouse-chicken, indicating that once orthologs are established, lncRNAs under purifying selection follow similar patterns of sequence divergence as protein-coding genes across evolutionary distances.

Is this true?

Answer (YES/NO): NO